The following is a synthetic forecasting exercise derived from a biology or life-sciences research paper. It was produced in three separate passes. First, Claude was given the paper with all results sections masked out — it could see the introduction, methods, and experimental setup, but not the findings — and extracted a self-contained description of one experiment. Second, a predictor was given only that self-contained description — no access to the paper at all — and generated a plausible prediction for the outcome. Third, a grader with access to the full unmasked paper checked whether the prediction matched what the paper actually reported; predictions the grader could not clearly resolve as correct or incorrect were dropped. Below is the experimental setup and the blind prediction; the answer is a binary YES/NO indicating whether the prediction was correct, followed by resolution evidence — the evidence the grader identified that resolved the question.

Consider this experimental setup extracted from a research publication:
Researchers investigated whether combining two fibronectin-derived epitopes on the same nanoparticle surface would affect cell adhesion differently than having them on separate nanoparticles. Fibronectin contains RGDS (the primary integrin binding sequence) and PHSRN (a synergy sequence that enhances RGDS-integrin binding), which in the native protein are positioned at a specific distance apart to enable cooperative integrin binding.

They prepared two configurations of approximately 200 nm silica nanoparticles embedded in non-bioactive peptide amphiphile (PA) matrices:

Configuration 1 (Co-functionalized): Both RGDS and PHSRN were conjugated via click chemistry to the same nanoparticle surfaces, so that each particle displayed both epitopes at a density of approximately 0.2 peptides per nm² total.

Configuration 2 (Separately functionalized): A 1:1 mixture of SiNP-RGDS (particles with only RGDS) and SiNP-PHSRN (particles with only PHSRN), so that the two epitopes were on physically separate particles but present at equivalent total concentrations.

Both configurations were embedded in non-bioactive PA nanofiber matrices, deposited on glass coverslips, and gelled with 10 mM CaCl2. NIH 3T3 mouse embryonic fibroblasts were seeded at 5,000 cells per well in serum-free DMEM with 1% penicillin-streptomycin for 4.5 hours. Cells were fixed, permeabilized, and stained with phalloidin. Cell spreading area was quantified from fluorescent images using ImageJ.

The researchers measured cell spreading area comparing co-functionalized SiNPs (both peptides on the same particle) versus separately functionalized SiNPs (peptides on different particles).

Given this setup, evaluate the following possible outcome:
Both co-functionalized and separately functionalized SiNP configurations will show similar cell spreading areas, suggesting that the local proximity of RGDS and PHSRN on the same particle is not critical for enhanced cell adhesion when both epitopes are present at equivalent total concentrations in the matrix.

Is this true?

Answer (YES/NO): NO